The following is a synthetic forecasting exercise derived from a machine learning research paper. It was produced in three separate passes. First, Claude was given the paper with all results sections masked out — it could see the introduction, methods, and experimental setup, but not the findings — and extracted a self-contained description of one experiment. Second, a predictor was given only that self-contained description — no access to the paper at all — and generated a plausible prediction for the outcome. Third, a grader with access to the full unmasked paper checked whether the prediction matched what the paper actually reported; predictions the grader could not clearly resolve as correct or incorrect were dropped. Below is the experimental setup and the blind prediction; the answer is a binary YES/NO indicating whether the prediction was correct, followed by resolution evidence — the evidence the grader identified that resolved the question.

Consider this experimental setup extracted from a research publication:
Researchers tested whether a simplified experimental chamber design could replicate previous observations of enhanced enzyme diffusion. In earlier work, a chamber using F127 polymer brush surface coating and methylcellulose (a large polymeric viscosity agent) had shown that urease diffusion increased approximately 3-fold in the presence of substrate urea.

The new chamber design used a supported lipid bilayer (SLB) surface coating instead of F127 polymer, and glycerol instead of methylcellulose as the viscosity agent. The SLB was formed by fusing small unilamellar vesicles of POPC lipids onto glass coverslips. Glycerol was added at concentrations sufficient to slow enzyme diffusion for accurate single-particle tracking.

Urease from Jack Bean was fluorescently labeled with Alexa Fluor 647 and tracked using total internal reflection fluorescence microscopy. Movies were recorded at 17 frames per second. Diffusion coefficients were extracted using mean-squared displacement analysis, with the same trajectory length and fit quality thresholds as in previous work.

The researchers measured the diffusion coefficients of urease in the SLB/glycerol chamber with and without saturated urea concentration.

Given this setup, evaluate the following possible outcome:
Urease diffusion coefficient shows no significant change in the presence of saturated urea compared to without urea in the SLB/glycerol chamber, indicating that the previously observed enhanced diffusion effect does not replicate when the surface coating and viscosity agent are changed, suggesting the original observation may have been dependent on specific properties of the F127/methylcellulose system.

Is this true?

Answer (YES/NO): NO